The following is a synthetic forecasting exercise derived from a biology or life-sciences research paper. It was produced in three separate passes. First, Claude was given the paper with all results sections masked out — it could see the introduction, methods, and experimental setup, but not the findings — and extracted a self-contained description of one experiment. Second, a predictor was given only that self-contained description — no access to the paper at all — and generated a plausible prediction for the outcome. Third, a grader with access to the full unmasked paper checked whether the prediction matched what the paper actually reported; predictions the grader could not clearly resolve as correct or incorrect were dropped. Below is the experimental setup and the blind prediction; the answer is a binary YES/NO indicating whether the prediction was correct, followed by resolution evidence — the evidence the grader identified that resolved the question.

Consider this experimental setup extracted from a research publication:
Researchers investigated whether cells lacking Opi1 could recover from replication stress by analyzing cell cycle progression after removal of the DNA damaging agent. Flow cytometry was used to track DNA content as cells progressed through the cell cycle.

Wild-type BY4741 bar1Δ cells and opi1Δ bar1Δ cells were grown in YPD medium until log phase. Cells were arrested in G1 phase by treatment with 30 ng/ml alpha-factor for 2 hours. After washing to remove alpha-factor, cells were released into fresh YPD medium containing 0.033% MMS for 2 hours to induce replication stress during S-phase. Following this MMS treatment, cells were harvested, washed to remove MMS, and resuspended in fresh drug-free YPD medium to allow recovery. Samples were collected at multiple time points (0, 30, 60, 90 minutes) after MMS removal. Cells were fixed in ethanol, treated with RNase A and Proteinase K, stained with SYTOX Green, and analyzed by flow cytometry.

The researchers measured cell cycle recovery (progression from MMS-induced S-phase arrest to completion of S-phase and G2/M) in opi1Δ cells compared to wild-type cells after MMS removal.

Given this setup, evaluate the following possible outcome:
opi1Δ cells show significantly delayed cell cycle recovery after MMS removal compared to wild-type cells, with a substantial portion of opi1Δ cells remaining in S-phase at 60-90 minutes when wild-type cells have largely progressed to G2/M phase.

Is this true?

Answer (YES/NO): YES